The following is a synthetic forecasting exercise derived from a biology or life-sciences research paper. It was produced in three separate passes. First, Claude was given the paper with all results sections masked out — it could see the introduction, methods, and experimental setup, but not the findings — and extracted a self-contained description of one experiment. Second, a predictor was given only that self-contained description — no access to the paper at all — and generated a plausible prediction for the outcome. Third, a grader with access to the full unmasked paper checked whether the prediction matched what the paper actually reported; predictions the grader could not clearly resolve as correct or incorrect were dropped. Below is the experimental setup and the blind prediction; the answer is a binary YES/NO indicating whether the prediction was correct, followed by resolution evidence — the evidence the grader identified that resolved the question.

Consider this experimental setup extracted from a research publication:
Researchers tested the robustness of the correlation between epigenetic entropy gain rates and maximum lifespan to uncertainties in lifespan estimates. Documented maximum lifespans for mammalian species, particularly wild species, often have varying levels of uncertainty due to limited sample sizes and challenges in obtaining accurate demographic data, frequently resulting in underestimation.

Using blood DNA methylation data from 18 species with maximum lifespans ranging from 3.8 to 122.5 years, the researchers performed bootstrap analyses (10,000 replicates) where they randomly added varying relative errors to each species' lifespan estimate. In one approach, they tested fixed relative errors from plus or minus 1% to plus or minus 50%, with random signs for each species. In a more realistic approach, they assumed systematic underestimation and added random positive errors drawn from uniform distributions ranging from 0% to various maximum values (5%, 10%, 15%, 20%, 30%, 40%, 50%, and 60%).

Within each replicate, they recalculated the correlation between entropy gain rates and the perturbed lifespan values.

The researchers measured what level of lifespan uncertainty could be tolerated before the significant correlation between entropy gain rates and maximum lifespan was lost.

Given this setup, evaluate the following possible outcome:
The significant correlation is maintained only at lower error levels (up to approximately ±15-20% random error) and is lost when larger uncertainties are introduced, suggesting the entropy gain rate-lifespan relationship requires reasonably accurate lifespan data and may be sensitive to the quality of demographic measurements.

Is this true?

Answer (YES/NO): YES